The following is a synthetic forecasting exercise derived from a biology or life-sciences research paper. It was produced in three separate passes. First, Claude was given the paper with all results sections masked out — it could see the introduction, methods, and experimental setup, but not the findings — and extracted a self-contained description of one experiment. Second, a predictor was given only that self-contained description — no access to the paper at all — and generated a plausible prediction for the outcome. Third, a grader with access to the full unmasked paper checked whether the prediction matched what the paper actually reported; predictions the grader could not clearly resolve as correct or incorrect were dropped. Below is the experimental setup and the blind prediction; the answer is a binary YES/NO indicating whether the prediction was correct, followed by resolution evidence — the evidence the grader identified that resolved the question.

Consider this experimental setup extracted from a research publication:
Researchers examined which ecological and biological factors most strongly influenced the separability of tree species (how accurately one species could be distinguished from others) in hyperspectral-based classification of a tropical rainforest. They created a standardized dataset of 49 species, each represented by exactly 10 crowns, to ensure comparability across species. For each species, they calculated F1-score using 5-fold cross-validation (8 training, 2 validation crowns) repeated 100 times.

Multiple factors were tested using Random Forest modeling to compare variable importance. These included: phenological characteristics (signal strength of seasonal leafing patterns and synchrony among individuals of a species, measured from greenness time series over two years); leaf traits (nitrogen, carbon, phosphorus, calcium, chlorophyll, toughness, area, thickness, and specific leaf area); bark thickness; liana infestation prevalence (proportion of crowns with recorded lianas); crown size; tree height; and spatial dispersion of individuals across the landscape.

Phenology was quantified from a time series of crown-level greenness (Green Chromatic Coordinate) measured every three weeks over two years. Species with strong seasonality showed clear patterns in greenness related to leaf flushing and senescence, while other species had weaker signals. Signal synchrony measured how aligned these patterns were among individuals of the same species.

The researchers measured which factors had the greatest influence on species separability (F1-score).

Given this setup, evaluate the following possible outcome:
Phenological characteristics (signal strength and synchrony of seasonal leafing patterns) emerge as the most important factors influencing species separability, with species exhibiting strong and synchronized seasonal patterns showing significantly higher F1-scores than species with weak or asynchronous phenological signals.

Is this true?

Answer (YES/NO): YES